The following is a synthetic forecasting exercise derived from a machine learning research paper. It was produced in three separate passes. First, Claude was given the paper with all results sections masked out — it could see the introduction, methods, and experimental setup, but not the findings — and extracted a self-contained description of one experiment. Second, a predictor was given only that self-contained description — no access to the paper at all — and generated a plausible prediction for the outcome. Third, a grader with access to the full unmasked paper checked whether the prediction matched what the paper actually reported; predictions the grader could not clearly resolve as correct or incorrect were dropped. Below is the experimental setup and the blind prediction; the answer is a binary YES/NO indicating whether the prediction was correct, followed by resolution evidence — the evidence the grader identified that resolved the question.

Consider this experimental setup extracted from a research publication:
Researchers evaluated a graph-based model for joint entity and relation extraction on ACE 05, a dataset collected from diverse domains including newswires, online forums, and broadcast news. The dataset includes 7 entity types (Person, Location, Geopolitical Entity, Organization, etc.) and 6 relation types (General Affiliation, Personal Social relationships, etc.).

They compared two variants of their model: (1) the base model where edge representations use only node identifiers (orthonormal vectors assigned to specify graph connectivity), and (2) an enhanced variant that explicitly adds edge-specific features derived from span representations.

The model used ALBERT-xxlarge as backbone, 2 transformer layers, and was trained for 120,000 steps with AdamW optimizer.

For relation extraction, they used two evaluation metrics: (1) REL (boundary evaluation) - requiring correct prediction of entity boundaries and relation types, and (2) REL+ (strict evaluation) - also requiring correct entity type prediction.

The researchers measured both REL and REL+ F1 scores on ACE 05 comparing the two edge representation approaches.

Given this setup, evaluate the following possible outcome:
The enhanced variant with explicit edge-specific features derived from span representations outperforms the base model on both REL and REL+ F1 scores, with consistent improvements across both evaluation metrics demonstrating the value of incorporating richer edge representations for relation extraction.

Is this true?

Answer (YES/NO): NO